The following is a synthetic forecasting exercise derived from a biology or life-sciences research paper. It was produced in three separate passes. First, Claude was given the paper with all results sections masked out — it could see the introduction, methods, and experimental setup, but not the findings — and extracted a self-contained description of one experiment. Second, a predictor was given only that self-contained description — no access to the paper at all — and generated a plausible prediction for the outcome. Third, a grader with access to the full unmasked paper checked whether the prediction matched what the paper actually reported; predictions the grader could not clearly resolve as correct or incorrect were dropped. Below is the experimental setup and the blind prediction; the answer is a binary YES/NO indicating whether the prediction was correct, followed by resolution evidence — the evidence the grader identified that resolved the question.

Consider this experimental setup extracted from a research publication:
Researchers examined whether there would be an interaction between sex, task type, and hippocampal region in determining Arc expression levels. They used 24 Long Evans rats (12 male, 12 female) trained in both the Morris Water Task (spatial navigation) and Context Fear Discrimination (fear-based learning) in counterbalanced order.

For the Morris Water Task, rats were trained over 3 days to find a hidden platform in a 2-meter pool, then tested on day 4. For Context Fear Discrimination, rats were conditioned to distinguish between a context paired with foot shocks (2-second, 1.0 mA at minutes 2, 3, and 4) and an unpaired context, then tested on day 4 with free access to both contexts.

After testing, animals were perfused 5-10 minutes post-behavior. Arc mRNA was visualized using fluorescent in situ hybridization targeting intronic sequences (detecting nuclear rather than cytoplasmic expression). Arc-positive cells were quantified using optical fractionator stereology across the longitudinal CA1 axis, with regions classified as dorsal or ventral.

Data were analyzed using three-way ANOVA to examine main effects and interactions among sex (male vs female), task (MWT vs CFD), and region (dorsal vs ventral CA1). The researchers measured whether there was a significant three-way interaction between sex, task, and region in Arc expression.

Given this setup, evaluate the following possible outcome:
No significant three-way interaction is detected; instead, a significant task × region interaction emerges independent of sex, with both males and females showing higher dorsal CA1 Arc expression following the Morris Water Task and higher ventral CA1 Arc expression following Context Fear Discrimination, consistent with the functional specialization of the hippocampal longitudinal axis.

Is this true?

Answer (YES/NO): NO